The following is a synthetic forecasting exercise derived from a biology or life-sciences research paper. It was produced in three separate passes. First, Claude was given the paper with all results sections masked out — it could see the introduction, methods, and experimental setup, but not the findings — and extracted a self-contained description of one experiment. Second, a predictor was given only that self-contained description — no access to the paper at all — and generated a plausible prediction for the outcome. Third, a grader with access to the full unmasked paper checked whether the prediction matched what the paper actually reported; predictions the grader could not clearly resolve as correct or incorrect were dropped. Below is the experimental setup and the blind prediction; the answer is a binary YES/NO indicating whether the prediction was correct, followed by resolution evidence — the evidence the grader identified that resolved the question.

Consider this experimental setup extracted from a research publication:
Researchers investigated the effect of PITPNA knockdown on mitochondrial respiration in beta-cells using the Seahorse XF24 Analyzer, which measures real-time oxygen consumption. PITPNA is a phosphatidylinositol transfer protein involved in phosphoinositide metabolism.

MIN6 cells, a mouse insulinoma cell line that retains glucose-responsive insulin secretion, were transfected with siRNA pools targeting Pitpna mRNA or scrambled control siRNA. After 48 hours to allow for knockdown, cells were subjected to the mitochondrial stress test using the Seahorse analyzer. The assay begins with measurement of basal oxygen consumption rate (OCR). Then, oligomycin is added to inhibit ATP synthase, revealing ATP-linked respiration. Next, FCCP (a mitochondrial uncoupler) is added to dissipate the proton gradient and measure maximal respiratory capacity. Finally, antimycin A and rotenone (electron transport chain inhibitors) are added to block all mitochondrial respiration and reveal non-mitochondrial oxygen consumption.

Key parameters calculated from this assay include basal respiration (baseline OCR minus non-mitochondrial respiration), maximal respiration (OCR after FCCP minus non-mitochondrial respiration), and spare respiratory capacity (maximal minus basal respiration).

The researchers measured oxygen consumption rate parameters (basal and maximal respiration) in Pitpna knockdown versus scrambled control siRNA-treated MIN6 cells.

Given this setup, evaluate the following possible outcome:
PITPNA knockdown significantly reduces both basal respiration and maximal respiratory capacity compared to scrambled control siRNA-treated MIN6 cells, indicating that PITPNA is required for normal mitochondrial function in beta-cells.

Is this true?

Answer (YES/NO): YES